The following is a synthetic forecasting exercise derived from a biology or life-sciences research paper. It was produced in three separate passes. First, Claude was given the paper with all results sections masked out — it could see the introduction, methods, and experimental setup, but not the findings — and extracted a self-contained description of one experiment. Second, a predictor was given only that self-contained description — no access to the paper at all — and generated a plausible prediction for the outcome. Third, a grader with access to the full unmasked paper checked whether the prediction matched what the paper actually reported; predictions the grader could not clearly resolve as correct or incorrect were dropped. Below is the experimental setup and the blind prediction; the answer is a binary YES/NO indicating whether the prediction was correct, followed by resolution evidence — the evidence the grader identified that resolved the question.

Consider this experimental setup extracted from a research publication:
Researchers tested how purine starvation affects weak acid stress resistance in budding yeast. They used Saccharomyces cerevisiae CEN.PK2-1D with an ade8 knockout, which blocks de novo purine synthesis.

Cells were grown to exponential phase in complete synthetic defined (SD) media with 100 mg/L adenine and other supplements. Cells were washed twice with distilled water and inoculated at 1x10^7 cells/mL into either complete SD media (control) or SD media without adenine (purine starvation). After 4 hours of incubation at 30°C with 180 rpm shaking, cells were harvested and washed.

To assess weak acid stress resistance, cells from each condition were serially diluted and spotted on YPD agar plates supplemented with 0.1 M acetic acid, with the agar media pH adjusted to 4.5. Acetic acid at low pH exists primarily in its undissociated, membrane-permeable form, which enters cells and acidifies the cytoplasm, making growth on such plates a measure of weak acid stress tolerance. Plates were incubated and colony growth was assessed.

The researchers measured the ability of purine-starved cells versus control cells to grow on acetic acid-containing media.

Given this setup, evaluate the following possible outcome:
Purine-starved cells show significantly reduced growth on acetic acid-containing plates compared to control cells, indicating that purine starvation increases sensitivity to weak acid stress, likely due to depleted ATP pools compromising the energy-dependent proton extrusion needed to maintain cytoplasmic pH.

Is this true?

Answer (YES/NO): NO